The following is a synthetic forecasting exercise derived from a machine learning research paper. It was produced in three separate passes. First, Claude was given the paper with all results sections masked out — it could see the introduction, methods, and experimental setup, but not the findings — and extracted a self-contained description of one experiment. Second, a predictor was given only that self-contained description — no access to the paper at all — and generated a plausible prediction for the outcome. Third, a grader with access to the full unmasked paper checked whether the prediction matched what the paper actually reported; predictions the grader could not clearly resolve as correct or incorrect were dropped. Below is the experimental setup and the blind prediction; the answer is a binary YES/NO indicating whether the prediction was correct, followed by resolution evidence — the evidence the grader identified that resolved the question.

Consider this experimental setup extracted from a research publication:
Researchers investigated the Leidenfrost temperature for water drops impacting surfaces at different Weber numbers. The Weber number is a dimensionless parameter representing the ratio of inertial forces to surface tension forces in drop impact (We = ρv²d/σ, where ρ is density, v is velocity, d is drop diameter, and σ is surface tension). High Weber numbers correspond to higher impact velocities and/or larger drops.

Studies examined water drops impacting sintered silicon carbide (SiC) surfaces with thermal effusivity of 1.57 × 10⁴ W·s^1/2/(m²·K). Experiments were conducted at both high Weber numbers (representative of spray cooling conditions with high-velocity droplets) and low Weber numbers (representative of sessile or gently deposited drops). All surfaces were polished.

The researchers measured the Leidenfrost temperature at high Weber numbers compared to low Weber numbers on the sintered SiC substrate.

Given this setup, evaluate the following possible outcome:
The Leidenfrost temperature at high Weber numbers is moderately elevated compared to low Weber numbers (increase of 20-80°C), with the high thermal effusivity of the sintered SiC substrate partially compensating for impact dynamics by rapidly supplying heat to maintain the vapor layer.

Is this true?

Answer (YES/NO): YES